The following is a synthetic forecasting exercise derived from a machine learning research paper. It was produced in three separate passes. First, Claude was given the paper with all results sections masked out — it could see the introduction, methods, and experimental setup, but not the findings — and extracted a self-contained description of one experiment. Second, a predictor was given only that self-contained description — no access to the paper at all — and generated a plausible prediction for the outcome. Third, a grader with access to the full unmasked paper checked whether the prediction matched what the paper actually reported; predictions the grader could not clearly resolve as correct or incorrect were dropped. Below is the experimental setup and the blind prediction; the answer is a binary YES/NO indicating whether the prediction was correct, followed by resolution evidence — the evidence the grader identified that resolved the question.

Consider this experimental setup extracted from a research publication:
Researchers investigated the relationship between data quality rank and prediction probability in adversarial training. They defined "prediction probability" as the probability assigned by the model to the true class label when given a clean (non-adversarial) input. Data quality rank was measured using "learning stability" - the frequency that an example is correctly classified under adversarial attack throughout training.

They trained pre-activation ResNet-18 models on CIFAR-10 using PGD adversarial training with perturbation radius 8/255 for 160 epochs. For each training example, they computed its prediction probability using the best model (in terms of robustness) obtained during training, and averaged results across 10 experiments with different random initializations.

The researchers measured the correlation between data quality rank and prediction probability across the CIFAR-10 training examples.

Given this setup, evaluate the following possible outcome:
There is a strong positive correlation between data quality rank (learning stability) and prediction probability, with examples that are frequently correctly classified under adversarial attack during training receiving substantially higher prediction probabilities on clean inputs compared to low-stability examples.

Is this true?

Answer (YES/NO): NO